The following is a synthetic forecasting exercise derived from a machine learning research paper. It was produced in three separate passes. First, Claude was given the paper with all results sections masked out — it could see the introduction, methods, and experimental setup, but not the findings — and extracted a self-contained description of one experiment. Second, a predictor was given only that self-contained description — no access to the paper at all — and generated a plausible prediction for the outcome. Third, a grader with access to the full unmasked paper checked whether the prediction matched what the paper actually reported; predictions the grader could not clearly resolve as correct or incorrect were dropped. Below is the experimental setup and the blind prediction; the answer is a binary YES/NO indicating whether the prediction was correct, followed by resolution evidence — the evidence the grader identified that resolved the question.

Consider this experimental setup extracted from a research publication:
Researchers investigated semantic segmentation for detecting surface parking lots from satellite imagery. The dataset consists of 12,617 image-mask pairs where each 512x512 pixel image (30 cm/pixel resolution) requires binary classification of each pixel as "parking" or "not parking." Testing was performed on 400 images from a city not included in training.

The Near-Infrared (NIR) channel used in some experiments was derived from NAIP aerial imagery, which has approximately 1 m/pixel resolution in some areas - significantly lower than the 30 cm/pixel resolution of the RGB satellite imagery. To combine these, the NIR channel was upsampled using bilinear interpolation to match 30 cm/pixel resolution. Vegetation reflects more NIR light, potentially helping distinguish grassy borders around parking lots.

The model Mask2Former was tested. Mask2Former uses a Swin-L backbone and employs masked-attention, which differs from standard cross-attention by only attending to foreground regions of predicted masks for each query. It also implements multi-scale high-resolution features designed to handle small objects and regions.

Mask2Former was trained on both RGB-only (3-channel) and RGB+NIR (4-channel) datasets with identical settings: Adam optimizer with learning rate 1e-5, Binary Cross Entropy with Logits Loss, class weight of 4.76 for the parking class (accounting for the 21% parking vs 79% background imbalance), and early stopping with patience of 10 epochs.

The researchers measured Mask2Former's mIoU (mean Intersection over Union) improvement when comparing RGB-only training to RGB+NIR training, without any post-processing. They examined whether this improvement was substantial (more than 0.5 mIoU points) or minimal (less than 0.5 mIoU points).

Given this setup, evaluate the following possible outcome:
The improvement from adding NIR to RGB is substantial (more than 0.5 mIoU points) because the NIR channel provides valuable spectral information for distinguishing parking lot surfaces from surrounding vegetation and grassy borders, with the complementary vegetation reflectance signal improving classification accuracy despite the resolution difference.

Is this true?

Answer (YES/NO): NO